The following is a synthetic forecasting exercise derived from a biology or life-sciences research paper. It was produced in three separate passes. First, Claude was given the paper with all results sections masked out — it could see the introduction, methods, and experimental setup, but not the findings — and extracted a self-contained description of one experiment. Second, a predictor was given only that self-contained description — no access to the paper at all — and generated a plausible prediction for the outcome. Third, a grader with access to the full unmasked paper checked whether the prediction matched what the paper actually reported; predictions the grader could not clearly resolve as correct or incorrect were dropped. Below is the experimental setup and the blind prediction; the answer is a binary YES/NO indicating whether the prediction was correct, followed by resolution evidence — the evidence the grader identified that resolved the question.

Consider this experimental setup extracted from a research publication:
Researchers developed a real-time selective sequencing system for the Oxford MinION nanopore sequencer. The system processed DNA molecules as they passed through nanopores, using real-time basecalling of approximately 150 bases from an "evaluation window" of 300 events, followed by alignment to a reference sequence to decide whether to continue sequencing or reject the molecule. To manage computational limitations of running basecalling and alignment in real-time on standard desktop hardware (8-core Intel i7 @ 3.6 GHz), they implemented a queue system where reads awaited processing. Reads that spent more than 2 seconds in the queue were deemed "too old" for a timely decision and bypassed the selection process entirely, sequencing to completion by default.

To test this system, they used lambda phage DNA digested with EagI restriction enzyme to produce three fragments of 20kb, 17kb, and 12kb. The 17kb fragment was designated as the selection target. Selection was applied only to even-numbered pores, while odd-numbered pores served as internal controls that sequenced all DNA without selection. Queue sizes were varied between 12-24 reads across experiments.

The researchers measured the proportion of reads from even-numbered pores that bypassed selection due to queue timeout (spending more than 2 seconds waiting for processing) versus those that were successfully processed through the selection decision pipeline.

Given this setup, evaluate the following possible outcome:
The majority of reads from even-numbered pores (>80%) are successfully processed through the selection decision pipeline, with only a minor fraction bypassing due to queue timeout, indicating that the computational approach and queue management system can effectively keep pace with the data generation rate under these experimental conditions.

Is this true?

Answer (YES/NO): YES